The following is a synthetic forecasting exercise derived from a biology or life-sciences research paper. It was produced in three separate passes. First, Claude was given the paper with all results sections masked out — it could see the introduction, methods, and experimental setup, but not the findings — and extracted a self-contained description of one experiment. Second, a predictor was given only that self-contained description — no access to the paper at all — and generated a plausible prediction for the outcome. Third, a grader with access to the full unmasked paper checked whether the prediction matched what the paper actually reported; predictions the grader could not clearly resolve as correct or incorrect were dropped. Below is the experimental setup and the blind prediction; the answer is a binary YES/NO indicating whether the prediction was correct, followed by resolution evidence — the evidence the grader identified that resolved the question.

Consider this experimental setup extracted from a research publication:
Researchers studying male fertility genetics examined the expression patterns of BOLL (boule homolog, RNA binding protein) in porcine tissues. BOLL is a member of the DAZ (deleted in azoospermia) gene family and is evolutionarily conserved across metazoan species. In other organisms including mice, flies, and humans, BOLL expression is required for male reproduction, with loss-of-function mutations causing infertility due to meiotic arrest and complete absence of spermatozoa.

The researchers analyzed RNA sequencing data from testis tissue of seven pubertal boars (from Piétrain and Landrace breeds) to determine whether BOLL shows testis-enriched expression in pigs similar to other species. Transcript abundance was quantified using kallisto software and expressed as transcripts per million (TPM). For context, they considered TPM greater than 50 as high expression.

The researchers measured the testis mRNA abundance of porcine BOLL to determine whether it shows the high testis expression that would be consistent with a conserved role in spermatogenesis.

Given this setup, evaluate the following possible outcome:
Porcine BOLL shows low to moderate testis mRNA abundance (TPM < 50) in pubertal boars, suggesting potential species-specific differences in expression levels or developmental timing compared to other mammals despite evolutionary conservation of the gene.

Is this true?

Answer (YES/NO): NO